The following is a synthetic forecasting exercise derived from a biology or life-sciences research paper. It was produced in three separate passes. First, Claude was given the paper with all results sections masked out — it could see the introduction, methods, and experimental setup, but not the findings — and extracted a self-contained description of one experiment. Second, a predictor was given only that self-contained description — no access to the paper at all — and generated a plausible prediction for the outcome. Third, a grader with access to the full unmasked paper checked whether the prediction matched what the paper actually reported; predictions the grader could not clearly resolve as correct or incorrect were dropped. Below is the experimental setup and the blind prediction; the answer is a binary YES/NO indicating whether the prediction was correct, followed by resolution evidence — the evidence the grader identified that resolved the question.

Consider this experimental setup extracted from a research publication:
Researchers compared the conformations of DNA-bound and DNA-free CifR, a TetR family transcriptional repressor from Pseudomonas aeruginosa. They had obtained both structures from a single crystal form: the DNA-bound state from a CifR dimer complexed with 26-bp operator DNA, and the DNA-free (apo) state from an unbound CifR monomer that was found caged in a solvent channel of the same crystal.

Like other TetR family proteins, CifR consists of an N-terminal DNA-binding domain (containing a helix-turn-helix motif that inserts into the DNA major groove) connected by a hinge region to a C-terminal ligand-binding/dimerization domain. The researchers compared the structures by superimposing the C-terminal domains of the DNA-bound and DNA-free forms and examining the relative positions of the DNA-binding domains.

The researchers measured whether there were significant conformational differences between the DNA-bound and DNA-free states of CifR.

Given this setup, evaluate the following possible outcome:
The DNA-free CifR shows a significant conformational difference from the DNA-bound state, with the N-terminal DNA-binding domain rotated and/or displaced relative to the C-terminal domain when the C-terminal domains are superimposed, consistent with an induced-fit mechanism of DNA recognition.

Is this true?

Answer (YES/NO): YES